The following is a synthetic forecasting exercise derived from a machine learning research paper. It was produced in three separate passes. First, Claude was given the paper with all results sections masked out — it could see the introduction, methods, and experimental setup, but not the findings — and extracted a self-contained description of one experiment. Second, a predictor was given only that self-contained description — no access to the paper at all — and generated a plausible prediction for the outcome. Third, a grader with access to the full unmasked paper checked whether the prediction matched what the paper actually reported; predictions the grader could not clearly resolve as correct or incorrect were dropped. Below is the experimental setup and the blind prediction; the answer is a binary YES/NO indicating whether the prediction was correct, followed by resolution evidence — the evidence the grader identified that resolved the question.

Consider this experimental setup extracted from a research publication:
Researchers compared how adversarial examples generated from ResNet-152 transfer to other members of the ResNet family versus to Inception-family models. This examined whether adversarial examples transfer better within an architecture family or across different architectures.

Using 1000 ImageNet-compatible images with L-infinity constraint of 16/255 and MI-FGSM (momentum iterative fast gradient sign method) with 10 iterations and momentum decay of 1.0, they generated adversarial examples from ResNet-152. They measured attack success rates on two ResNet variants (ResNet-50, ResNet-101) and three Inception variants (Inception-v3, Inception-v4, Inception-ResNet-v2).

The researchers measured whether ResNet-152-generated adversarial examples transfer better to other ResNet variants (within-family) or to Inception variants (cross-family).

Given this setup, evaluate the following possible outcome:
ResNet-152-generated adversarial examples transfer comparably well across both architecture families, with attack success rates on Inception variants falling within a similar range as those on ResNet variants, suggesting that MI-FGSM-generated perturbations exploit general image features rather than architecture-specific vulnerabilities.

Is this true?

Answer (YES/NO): NO